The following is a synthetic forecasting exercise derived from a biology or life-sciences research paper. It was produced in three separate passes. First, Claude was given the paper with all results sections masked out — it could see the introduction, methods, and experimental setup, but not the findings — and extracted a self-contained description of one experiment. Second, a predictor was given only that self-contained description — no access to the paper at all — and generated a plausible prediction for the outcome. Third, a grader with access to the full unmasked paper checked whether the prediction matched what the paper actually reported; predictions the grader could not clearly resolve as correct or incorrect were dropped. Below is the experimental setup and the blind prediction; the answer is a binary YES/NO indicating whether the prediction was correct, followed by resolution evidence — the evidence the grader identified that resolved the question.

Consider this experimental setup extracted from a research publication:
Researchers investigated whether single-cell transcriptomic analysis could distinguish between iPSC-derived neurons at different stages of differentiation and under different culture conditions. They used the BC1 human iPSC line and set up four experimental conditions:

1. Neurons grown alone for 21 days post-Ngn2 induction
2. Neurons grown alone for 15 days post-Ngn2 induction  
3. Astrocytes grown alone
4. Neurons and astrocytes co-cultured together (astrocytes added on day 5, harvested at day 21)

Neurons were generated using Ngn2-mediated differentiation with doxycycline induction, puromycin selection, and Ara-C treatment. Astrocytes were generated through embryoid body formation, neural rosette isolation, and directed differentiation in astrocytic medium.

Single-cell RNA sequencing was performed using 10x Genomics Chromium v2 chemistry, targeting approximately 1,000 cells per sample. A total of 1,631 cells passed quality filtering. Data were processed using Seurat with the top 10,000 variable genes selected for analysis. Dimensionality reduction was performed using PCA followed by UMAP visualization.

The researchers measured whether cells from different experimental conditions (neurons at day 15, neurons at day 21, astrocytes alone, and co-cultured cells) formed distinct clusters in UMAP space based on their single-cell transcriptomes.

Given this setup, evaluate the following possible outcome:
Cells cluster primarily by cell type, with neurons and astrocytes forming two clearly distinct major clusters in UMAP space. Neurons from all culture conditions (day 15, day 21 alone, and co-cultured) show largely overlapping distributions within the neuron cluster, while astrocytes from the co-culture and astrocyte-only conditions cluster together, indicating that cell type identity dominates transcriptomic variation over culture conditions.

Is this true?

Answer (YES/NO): YES